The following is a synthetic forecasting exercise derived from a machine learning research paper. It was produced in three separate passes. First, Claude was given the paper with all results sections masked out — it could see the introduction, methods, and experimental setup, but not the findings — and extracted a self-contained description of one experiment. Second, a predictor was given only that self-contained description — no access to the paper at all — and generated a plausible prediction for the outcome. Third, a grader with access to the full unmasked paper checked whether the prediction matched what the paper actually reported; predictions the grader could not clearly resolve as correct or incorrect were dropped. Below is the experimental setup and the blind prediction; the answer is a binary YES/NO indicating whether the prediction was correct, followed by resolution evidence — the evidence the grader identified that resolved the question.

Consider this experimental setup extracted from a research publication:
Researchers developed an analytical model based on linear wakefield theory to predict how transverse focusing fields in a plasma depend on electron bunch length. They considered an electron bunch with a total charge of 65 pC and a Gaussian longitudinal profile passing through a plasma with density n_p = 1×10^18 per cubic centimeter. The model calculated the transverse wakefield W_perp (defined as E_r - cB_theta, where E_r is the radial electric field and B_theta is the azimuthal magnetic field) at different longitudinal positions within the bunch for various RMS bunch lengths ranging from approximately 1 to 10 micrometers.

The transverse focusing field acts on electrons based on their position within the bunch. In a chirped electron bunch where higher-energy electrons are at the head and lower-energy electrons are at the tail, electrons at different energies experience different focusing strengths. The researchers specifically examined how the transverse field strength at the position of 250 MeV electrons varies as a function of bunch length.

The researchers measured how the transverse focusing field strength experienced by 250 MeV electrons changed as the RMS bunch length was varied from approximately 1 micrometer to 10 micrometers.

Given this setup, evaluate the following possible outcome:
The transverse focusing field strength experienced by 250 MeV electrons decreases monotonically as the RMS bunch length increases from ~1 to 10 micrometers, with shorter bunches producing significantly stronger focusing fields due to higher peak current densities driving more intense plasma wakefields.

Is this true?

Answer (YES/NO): NO